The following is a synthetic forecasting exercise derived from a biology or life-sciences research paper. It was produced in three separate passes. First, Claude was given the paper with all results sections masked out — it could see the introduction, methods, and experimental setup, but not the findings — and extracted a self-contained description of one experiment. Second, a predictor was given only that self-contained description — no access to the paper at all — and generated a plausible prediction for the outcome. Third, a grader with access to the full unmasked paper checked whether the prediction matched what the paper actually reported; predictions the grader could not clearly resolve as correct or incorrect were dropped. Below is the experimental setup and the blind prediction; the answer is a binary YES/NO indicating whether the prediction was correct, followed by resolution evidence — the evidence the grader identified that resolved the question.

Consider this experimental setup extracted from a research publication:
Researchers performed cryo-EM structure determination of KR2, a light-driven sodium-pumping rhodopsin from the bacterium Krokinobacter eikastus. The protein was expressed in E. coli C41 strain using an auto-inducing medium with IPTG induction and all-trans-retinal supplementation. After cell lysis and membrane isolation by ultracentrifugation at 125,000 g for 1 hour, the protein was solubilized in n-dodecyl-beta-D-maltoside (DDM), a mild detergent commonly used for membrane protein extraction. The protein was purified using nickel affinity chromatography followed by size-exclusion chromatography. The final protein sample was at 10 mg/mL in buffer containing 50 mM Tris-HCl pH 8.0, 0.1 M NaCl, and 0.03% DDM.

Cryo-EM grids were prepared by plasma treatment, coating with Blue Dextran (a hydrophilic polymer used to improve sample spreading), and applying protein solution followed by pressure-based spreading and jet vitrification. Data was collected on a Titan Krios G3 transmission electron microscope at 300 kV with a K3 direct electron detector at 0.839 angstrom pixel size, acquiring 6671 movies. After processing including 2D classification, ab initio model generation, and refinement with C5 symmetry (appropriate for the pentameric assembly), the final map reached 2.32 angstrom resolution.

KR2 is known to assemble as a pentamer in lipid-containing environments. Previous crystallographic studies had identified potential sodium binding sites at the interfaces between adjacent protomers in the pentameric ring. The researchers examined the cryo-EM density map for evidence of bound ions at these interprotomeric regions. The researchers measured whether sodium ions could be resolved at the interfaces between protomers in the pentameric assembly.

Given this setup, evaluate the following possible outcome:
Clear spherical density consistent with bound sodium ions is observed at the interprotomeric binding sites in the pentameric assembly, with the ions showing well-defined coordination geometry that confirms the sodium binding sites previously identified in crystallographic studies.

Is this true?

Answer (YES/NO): YES